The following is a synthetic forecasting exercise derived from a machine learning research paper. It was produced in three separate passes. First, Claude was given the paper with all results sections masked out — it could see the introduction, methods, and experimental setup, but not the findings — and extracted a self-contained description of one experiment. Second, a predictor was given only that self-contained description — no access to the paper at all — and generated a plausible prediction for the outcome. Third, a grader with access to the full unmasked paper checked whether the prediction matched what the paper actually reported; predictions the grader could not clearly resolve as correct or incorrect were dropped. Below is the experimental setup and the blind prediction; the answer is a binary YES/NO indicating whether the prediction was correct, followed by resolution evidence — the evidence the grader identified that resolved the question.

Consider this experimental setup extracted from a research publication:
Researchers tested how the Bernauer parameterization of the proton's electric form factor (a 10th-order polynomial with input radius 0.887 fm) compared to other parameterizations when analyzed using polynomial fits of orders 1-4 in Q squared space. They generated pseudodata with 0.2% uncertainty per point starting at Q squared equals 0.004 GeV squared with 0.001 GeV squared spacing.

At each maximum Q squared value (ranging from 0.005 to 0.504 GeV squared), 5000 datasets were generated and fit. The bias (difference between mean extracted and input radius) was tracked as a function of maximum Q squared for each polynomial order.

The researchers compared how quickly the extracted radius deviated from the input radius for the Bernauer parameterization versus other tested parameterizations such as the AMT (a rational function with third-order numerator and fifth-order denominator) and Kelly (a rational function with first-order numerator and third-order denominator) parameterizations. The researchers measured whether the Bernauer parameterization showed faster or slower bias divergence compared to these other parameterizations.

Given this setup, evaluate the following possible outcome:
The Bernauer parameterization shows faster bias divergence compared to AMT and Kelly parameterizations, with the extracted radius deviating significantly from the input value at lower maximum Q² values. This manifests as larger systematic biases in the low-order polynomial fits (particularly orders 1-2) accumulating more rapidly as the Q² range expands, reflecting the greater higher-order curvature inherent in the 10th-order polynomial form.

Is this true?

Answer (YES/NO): YES